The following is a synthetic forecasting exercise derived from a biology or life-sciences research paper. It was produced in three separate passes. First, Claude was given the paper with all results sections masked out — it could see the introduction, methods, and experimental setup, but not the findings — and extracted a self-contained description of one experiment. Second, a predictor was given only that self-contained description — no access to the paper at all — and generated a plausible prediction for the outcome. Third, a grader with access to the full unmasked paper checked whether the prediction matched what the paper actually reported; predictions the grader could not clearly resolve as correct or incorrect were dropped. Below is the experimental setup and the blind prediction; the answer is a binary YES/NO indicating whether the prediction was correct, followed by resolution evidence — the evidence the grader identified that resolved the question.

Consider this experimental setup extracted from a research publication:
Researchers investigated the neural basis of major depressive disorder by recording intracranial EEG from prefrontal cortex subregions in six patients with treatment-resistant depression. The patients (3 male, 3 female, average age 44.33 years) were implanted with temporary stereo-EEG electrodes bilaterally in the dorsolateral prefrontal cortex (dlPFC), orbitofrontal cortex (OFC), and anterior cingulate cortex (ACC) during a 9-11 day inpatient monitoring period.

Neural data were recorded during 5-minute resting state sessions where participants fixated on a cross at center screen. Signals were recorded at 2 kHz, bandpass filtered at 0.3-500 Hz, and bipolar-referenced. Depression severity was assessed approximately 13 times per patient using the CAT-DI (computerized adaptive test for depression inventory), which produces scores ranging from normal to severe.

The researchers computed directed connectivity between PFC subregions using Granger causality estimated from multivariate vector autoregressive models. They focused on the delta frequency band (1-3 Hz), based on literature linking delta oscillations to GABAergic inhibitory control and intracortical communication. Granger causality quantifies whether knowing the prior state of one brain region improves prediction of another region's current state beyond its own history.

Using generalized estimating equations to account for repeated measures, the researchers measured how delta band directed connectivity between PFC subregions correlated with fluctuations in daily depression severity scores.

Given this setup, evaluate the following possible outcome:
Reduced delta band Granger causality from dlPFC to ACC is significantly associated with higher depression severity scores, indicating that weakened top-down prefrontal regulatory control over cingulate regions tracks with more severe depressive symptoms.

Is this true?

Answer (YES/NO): NO